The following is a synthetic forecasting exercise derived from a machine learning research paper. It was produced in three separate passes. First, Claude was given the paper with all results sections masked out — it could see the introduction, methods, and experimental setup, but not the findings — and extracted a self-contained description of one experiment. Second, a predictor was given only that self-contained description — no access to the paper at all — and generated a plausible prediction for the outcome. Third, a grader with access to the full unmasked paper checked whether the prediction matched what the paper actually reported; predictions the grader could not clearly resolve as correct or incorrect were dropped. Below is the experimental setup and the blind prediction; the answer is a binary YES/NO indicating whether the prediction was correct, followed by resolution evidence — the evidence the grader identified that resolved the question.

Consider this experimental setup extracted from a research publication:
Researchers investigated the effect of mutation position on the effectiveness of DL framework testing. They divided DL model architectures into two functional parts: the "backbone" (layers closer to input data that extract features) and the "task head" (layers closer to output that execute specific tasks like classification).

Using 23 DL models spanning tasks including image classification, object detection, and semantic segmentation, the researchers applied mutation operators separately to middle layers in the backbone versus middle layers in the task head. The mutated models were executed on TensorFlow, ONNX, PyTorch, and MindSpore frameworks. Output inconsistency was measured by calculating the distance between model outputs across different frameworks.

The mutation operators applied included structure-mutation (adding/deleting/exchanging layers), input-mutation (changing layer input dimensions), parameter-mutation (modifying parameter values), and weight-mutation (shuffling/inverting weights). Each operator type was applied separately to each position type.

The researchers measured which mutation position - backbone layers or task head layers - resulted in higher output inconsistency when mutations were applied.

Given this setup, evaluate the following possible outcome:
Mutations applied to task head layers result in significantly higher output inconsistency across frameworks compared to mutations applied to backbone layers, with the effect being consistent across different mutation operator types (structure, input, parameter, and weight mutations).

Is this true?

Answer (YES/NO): NO